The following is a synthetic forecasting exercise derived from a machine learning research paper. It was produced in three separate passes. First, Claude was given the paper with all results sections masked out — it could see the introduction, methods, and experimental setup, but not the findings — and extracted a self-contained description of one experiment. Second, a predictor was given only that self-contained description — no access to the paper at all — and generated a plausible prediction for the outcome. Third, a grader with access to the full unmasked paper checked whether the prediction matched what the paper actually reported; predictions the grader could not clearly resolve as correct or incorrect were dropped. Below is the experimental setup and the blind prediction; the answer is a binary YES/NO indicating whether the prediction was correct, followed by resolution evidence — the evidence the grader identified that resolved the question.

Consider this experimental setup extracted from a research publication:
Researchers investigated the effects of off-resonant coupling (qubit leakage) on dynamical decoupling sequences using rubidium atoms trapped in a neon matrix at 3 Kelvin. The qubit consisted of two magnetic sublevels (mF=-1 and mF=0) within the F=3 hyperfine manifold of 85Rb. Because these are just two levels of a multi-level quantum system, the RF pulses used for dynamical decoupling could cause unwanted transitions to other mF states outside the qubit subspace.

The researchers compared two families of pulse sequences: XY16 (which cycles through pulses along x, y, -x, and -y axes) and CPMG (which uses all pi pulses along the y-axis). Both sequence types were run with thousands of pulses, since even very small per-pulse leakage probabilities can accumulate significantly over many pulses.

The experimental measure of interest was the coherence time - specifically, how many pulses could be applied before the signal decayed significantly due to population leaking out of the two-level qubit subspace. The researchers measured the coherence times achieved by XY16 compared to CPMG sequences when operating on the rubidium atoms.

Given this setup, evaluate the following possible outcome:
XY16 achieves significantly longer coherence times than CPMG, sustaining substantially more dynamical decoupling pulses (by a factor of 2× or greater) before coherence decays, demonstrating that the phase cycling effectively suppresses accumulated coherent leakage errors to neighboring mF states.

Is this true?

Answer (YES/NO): NO